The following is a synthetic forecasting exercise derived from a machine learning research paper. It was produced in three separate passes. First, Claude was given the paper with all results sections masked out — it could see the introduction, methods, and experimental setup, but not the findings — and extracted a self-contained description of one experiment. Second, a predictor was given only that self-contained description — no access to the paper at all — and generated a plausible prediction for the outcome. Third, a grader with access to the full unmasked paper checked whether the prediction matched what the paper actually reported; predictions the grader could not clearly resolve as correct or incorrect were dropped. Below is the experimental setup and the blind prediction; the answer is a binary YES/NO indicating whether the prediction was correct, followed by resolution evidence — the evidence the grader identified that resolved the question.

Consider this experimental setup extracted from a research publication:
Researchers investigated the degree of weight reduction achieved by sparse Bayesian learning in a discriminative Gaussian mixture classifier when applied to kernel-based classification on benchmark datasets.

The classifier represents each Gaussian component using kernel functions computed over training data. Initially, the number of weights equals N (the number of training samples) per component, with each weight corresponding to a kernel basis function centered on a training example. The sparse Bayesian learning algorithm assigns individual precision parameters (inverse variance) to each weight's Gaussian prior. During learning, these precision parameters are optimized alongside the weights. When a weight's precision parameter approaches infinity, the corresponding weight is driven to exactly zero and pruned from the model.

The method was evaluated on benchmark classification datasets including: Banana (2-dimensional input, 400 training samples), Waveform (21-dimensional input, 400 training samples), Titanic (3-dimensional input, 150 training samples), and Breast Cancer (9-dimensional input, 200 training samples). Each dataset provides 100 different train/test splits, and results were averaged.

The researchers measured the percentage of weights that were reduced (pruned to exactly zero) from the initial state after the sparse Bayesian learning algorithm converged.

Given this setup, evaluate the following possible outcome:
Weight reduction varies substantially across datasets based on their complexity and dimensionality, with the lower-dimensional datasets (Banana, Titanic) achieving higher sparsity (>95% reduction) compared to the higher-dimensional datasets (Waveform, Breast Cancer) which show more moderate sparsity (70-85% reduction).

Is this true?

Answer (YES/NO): NO